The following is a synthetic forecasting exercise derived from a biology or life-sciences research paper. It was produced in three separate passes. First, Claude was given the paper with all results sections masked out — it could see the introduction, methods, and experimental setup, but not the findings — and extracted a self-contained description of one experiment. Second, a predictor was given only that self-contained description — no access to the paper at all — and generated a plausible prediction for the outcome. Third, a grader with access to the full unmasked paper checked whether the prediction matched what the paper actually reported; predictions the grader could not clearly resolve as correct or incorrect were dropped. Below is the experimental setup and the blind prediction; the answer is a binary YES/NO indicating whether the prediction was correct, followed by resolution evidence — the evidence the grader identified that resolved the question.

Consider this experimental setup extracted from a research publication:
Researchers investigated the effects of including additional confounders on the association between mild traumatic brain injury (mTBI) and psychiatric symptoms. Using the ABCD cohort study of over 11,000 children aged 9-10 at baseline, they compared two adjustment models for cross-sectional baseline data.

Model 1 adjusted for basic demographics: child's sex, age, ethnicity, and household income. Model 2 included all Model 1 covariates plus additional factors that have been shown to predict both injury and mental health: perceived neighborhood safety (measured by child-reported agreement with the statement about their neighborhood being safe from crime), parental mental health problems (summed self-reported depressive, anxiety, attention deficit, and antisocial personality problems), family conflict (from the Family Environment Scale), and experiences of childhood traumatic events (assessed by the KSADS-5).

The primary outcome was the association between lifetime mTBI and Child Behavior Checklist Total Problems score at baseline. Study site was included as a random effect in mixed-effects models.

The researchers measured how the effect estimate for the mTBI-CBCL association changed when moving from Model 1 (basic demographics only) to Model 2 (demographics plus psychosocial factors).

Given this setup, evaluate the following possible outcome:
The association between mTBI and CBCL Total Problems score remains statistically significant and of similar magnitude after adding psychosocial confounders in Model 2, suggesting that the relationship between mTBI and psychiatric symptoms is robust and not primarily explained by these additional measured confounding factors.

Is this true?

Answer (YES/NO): NO